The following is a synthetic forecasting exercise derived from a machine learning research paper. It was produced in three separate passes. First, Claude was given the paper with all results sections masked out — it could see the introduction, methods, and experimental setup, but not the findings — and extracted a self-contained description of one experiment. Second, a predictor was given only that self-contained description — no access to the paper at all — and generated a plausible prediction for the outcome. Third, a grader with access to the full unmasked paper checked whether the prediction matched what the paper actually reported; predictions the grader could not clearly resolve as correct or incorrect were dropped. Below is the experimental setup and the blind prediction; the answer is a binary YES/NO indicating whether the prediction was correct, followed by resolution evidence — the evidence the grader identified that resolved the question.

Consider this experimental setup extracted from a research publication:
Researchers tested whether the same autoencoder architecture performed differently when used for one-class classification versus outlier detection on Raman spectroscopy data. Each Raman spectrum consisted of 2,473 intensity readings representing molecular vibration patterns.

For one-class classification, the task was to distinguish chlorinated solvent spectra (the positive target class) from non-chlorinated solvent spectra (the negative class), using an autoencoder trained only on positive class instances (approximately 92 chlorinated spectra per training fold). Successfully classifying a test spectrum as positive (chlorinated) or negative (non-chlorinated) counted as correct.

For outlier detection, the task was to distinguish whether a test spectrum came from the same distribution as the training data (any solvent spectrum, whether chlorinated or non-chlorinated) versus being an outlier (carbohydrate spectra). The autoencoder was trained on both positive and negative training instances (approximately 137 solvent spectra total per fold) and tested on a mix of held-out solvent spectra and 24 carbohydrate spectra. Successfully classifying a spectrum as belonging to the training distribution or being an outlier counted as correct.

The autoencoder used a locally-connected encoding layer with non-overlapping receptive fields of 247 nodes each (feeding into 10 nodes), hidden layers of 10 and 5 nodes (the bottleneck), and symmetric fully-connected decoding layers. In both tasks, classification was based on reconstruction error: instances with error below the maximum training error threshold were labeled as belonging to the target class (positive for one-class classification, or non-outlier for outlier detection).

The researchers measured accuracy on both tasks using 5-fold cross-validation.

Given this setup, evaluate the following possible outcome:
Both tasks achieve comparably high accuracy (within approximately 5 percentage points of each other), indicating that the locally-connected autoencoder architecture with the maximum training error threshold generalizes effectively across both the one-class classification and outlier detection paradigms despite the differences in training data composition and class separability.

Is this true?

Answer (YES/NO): NO